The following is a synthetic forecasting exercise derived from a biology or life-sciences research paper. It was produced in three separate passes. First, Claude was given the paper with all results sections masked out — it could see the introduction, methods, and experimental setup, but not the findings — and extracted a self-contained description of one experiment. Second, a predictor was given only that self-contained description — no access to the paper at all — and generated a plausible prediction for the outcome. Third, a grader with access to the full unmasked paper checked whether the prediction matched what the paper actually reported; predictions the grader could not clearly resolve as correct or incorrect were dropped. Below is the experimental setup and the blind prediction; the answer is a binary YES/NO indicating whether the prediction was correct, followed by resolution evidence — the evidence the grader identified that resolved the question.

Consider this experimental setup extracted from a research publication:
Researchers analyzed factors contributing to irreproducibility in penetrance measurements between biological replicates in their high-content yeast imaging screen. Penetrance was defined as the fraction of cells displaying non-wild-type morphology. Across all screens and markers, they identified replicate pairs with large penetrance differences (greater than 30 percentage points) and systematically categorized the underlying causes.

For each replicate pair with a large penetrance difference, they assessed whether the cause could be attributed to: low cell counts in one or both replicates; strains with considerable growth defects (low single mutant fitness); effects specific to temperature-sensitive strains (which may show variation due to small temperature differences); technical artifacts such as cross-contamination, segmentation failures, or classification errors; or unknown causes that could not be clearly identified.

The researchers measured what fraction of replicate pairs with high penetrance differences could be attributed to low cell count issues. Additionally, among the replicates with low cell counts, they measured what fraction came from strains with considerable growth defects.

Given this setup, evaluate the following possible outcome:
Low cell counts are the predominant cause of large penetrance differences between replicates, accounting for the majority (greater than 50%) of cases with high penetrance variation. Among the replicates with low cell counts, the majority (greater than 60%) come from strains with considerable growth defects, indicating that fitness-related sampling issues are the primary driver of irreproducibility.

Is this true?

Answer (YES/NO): YES